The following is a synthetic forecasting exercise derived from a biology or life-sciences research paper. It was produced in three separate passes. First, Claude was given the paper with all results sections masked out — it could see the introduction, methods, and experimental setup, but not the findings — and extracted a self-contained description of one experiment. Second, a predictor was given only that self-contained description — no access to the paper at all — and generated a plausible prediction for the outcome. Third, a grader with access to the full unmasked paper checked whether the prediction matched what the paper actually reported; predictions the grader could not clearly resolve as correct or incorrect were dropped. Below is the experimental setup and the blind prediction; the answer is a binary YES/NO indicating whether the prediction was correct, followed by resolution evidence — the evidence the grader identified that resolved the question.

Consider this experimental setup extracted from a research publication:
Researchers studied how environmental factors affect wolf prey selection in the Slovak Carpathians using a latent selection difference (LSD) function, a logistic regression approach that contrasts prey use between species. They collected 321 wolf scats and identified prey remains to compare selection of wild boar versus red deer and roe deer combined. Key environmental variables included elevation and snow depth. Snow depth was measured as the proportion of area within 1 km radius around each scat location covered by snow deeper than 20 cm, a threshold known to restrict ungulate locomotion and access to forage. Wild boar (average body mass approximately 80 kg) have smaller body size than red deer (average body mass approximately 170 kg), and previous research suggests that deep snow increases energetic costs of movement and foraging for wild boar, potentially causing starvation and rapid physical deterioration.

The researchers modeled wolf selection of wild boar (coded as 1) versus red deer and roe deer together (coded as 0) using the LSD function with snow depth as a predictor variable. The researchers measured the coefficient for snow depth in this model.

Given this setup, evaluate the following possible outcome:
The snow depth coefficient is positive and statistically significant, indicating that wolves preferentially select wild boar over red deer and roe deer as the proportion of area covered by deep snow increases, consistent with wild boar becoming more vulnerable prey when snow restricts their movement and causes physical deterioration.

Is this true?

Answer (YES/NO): YES